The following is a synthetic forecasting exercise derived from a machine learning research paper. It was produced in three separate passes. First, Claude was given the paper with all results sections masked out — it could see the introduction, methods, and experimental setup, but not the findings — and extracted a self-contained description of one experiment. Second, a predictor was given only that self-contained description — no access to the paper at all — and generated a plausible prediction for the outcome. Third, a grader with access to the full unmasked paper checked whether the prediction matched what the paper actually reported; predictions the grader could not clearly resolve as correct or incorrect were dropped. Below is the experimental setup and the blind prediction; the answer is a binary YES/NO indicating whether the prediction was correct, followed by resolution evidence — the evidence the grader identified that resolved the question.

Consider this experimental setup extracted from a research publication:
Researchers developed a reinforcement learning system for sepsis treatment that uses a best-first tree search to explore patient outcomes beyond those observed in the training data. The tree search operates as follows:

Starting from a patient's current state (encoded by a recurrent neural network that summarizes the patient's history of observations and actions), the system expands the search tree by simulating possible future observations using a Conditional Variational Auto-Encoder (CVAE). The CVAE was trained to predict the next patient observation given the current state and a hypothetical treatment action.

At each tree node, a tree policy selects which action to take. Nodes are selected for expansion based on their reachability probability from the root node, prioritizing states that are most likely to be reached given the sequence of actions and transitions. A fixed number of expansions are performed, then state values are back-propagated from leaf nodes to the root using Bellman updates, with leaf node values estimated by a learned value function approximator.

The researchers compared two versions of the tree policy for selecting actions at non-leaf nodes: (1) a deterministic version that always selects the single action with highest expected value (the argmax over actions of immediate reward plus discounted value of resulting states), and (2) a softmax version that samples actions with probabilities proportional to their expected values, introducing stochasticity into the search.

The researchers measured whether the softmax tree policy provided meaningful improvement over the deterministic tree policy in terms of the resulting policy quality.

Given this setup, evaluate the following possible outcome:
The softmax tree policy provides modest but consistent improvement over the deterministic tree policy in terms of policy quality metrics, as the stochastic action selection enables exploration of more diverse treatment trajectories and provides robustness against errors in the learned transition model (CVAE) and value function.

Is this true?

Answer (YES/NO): NO